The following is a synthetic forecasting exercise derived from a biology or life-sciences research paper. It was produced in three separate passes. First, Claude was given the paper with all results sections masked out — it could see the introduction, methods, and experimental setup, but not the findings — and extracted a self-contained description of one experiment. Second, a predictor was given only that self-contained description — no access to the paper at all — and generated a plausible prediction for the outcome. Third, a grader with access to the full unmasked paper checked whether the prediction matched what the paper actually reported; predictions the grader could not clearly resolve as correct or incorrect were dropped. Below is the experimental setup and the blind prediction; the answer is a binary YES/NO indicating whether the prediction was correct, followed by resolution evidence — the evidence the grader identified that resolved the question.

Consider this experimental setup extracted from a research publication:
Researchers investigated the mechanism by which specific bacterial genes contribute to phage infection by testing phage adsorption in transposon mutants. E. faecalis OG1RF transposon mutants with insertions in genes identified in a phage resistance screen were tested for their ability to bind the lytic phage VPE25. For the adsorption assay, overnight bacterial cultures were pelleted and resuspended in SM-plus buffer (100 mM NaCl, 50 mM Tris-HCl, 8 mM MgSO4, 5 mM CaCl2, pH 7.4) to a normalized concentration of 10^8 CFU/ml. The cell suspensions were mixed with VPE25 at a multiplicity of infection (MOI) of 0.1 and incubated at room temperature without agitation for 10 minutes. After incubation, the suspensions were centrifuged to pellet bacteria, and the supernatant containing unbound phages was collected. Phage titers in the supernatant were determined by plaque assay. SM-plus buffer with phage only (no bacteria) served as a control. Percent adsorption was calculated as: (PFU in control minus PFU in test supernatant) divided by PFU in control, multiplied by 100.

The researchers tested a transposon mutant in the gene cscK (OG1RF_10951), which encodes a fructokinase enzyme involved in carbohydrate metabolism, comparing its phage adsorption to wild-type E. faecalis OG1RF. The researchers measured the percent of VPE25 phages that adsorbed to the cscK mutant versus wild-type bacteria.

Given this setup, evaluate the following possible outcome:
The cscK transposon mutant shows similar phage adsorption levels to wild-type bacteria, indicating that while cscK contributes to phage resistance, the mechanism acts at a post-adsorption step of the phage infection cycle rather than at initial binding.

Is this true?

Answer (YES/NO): YES